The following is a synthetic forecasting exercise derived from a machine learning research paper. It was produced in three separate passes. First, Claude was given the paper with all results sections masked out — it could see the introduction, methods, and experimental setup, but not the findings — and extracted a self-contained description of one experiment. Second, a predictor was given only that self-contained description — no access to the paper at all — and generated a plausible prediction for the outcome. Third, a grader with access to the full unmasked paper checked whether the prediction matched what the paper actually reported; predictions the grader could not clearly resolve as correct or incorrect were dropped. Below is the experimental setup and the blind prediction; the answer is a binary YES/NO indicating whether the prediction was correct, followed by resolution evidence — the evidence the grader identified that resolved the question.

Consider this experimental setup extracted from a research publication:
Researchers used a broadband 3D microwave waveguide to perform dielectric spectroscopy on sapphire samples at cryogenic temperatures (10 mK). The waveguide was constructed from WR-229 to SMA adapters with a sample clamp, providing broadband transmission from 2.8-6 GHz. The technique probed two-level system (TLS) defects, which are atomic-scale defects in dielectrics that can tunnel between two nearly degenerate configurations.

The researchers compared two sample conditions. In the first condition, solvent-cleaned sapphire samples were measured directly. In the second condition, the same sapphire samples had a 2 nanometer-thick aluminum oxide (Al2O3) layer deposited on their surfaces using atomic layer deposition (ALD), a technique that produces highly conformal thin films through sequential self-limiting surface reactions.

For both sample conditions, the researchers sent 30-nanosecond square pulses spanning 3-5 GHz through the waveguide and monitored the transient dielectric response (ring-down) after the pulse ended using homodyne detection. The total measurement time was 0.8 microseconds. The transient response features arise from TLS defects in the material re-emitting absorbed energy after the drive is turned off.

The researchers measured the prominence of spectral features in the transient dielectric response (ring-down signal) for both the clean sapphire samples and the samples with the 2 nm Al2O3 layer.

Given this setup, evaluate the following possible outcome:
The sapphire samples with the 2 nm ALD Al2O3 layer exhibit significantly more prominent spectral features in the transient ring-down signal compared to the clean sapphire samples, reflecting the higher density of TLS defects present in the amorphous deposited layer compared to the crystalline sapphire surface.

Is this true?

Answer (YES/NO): YES